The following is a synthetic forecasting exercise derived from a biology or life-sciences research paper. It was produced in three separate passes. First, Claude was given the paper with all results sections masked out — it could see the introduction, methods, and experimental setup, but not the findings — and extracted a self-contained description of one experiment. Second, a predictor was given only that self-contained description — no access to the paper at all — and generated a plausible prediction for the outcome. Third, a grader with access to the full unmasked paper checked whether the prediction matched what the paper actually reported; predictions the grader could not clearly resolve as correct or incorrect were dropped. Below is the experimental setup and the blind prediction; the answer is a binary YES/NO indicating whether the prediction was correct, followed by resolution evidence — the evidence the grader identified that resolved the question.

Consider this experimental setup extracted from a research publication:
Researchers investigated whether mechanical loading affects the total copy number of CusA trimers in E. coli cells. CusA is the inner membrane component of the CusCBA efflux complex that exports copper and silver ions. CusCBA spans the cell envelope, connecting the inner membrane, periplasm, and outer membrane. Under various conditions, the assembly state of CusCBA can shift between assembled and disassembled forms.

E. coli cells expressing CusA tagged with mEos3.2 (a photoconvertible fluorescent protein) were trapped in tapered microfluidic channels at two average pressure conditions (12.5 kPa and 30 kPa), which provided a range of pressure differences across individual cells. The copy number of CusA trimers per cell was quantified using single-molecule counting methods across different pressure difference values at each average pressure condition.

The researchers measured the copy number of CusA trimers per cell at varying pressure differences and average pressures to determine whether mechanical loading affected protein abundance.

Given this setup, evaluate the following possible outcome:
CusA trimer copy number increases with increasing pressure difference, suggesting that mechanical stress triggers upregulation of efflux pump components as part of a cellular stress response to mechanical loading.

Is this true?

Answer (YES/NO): NO